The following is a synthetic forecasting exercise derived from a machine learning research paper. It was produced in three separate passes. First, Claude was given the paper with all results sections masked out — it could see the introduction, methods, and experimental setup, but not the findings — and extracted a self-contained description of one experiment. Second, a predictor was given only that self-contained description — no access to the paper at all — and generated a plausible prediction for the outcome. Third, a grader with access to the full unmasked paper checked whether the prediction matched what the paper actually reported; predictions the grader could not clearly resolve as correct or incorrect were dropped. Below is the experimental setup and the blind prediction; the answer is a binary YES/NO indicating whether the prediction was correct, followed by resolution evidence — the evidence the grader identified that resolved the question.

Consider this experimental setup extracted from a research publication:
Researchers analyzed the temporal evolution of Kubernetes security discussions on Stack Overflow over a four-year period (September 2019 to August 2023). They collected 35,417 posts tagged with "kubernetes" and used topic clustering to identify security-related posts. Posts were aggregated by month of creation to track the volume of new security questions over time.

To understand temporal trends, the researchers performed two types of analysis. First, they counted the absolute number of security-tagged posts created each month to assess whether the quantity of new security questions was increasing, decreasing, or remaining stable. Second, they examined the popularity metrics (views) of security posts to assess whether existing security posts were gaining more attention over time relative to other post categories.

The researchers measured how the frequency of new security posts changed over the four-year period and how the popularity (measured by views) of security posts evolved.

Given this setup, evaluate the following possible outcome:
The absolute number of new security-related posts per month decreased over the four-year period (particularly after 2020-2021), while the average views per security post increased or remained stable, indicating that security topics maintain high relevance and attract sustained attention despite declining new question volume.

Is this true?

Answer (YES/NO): NO